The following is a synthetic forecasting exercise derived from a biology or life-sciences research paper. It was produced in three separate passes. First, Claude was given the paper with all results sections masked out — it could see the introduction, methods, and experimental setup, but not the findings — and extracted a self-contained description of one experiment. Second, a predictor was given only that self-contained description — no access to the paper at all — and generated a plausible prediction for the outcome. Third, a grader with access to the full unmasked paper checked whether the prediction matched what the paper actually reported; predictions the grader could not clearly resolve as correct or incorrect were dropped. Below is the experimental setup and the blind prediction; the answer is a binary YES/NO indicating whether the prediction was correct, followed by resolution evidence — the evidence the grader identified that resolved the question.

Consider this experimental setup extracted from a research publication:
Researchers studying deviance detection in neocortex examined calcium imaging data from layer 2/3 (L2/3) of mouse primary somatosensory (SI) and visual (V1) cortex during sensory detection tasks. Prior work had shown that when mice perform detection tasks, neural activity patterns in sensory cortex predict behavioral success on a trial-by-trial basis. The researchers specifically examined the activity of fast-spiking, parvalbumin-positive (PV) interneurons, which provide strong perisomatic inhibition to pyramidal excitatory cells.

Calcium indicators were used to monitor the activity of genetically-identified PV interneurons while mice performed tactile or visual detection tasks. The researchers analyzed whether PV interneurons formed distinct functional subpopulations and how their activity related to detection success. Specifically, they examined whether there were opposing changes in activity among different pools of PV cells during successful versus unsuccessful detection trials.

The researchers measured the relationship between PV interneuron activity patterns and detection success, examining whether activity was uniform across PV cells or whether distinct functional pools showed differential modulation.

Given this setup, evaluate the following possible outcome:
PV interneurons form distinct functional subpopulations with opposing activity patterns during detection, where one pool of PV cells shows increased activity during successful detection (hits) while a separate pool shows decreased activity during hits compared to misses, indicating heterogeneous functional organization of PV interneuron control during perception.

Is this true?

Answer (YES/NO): YES